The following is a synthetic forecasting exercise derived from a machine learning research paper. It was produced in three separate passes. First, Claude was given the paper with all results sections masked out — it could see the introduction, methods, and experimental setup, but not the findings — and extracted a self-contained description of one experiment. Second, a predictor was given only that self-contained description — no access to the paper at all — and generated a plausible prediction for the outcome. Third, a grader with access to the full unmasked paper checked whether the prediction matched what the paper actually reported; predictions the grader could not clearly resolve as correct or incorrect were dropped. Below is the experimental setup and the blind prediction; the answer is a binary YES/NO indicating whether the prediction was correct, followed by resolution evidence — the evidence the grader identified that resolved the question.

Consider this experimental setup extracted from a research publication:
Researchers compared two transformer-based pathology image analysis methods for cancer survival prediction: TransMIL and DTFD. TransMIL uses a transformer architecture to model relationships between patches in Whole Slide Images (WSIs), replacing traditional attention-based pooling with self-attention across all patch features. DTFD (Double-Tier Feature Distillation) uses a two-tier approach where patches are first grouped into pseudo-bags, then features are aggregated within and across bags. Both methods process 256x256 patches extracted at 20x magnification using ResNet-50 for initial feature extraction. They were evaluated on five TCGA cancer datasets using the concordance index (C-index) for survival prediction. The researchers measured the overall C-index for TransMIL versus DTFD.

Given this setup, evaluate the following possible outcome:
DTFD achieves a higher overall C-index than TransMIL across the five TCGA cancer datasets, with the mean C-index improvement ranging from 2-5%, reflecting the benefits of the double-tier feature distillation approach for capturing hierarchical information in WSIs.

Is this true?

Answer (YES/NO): NO